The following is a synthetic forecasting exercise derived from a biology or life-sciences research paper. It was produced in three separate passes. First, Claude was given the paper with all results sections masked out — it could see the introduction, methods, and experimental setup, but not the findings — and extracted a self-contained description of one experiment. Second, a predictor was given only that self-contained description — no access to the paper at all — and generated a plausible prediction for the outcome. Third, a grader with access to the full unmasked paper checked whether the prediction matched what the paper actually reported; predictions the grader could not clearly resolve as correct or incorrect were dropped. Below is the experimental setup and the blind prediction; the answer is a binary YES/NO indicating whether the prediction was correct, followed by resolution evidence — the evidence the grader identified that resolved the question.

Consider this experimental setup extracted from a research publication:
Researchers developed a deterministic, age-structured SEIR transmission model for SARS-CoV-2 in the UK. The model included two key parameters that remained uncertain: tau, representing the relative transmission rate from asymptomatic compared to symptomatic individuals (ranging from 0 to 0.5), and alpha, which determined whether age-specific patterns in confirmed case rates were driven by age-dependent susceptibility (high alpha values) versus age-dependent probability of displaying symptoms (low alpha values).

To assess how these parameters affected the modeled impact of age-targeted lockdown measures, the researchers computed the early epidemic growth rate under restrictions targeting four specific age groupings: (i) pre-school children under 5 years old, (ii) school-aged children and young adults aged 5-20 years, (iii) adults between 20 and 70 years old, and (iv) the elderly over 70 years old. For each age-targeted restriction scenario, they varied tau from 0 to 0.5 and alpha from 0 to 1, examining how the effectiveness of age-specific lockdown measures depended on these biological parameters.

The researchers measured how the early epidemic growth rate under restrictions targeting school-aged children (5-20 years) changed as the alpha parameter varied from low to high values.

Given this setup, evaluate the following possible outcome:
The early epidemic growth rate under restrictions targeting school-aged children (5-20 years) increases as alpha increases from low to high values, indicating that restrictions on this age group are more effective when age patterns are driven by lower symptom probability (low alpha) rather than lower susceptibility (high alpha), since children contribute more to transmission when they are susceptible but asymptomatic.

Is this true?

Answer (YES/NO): YES